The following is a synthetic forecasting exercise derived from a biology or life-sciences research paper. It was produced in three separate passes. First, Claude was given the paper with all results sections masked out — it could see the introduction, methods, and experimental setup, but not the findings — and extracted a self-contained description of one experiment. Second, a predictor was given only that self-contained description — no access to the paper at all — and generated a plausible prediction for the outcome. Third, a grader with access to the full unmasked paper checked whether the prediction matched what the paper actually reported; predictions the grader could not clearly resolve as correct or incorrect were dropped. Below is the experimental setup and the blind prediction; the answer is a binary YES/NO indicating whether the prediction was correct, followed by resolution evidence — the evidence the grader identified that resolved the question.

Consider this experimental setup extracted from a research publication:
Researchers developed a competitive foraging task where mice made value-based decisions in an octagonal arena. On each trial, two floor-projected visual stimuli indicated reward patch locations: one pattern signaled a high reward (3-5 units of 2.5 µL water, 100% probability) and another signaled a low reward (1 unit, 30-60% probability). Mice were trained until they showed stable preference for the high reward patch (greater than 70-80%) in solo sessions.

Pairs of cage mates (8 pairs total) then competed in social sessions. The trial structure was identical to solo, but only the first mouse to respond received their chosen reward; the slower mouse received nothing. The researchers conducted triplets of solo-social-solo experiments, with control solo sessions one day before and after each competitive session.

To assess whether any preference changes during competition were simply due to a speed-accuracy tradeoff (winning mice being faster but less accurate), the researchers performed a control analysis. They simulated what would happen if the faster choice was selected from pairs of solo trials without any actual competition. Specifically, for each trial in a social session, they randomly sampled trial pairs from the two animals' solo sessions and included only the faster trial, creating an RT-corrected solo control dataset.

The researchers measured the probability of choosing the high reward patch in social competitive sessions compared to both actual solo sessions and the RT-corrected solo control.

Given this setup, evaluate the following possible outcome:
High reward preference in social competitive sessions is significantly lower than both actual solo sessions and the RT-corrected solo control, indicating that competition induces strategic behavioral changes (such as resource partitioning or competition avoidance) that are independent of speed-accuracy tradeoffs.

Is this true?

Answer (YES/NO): YES